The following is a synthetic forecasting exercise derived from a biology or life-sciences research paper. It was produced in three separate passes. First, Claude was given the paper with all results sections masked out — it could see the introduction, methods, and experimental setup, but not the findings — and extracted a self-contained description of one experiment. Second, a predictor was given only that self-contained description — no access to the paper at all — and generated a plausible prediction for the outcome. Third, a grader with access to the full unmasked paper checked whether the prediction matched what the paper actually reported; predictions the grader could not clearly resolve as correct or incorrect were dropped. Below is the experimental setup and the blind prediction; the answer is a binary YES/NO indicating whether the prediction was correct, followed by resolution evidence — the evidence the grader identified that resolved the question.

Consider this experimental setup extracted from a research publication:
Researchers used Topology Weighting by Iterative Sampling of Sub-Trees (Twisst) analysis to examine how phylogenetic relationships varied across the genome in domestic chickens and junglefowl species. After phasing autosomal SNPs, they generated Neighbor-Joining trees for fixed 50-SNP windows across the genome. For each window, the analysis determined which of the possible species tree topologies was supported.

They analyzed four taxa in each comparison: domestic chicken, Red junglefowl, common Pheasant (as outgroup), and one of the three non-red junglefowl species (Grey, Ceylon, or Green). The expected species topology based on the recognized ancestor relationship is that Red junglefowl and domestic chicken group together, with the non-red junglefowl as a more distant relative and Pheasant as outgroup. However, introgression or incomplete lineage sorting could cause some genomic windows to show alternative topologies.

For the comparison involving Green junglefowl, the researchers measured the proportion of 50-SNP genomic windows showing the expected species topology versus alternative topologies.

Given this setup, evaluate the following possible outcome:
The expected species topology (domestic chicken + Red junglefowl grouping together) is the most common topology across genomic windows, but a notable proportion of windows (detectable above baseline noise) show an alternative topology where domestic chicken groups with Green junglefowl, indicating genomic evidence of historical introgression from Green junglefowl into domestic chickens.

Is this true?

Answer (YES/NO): NO